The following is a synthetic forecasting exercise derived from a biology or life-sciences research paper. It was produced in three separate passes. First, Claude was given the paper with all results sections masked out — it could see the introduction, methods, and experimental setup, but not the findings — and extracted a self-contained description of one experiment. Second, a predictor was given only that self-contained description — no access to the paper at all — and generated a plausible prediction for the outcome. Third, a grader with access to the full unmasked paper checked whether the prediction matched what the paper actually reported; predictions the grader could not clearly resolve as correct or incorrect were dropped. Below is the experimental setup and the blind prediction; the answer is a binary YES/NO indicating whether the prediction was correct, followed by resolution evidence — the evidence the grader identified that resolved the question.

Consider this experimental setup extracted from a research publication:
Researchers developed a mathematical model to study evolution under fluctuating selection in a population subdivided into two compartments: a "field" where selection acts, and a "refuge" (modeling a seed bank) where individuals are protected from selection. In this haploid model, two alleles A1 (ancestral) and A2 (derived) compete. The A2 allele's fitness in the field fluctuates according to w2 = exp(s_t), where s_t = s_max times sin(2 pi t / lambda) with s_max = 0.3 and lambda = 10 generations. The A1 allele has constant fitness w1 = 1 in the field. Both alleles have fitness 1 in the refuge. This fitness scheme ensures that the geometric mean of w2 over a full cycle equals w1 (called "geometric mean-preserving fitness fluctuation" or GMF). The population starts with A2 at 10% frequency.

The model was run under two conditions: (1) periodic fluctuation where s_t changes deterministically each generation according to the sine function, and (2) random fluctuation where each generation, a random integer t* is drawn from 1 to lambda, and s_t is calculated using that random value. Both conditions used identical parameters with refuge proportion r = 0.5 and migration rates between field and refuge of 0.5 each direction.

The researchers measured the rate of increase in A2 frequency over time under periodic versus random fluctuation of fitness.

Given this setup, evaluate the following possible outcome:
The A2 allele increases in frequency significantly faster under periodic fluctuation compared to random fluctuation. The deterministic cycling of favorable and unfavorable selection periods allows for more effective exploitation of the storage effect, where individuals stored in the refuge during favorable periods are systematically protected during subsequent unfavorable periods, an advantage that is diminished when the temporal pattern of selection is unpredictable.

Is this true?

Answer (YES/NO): NO